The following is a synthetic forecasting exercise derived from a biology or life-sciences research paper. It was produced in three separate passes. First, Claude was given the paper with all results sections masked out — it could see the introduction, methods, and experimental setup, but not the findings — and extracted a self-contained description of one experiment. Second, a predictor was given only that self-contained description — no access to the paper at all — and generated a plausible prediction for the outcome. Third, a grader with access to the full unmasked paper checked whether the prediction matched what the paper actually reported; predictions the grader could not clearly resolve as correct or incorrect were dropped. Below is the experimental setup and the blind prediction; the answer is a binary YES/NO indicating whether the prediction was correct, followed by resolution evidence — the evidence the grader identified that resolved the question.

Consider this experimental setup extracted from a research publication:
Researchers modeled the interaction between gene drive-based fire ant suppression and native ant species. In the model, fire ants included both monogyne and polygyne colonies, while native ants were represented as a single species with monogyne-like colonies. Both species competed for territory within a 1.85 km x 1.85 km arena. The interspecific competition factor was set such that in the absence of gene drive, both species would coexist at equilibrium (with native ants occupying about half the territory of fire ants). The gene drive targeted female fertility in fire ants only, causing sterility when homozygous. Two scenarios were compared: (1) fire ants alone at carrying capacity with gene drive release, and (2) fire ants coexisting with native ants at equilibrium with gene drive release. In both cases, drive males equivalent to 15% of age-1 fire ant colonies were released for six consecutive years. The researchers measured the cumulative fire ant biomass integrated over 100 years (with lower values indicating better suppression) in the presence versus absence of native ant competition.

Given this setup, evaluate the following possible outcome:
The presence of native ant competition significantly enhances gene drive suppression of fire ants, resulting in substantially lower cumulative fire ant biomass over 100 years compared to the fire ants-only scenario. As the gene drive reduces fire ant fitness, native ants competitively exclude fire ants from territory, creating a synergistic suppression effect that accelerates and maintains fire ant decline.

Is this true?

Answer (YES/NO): YES